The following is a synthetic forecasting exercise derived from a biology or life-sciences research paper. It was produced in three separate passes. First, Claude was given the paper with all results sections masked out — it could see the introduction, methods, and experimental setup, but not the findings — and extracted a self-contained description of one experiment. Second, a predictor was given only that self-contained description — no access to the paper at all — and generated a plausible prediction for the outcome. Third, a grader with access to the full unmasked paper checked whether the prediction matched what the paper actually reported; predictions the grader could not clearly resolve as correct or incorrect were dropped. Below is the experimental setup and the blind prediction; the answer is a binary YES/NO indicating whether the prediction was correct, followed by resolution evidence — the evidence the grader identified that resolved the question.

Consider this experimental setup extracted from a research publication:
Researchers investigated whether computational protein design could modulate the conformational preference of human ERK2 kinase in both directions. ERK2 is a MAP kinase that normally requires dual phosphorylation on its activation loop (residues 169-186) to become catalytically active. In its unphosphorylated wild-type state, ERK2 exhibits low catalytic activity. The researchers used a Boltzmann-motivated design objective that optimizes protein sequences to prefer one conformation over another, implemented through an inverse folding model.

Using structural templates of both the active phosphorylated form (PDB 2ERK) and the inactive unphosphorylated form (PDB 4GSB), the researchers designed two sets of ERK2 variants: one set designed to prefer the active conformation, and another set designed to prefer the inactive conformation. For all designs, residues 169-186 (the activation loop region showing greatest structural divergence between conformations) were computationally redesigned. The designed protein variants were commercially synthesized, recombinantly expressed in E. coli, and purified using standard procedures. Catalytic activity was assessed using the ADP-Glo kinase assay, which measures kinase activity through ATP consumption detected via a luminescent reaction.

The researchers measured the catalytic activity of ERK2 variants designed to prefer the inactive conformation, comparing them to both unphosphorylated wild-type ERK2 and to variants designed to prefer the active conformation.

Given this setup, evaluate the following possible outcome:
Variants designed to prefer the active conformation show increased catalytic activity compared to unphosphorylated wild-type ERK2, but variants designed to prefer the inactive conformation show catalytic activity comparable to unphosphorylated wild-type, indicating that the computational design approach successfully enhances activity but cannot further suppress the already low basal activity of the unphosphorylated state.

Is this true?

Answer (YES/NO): NO